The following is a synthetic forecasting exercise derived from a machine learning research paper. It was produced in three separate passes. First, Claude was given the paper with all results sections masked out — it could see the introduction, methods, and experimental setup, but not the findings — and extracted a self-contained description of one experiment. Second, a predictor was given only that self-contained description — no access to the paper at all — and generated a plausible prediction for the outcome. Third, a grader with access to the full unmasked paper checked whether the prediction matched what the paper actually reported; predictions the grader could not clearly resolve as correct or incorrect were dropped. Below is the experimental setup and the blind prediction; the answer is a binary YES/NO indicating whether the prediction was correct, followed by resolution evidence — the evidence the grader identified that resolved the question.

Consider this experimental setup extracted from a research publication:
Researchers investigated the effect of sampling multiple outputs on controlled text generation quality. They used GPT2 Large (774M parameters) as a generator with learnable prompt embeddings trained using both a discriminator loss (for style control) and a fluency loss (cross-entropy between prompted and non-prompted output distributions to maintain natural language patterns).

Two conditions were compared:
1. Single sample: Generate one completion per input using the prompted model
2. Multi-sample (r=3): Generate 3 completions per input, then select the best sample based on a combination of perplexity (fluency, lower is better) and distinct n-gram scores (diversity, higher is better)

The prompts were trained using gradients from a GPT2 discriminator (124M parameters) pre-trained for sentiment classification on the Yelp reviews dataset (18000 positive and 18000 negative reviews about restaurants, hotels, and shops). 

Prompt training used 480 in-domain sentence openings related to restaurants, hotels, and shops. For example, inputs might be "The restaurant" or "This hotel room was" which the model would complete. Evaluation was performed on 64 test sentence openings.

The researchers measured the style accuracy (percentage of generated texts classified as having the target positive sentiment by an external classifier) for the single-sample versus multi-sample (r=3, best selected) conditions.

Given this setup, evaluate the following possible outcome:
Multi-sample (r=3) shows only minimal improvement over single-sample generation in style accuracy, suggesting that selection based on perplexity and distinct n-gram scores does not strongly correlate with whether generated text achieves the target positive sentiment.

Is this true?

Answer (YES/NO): NO